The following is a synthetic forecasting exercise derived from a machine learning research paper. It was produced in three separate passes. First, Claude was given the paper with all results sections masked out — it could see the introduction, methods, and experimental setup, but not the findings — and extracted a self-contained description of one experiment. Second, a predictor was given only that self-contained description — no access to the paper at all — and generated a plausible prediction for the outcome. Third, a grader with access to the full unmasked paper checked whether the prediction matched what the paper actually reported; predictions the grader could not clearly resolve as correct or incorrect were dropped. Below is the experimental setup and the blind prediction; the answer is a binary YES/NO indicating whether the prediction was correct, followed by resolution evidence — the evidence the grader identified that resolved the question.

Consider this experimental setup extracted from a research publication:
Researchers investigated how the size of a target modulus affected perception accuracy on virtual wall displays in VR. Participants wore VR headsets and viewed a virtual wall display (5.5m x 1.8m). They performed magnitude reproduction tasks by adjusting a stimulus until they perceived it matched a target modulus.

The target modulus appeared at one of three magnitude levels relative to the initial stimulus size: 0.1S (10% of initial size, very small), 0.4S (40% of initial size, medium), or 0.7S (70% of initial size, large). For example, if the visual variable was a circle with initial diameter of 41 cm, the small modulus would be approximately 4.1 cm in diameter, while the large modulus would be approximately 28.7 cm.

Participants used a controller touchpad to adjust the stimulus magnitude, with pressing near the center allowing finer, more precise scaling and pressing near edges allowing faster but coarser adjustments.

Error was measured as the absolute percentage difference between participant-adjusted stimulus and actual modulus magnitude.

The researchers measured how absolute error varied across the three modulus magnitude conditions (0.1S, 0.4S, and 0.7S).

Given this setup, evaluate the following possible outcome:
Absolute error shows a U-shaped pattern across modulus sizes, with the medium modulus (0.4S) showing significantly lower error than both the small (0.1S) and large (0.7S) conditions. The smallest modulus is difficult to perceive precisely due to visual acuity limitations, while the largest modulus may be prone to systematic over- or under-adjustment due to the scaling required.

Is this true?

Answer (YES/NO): NO